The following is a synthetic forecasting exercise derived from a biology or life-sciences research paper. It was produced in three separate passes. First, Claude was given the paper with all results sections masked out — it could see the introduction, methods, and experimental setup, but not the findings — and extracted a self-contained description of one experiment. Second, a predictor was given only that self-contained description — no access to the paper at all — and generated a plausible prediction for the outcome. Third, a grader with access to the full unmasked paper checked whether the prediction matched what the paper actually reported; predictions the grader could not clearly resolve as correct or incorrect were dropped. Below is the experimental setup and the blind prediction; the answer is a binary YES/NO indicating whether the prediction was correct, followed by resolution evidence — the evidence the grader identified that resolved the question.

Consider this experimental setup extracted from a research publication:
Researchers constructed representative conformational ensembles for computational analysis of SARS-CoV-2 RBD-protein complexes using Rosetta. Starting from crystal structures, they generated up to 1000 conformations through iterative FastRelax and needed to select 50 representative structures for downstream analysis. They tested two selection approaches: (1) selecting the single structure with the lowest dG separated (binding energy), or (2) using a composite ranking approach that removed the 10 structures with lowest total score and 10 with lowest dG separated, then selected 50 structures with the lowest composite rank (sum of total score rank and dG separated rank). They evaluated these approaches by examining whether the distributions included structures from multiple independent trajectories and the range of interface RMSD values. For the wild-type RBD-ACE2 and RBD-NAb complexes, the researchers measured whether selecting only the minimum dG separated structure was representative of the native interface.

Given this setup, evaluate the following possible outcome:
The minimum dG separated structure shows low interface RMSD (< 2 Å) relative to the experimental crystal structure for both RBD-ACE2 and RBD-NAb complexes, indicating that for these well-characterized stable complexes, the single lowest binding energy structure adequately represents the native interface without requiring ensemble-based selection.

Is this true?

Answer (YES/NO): NO